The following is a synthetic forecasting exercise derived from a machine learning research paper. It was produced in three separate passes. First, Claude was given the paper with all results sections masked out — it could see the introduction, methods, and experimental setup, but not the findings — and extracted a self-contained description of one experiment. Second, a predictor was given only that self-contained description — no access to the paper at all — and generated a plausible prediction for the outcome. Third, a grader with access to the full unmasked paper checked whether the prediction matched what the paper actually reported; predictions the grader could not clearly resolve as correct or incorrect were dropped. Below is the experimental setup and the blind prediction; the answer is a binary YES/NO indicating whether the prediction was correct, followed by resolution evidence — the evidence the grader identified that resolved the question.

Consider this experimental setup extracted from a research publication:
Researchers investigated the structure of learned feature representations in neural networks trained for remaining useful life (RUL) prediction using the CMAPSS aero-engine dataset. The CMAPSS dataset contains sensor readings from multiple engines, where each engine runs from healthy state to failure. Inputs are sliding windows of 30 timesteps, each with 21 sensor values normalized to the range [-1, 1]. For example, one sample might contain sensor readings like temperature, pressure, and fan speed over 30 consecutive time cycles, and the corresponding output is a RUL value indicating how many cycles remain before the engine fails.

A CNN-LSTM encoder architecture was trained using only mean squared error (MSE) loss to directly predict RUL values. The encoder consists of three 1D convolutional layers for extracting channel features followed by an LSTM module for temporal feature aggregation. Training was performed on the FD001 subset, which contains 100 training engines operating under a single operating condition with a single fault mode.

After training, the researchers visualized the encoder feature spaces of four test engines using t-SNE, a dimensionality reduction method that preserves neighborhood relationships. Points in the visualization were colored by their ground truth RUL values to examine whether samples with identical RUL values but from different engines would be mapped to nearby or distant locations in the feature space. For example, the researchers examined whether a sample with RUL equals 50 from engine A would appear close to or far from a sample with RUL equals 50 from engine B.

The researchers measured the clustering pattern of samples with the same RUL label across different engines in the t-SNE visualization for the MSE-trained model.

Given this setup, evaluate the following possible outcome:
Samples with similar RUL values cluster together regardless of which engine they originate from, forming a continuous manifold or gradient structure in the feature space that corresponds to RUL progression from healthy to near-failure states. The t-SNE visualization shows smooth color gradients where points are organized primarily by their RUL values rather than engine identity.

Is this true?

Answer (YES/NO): NO